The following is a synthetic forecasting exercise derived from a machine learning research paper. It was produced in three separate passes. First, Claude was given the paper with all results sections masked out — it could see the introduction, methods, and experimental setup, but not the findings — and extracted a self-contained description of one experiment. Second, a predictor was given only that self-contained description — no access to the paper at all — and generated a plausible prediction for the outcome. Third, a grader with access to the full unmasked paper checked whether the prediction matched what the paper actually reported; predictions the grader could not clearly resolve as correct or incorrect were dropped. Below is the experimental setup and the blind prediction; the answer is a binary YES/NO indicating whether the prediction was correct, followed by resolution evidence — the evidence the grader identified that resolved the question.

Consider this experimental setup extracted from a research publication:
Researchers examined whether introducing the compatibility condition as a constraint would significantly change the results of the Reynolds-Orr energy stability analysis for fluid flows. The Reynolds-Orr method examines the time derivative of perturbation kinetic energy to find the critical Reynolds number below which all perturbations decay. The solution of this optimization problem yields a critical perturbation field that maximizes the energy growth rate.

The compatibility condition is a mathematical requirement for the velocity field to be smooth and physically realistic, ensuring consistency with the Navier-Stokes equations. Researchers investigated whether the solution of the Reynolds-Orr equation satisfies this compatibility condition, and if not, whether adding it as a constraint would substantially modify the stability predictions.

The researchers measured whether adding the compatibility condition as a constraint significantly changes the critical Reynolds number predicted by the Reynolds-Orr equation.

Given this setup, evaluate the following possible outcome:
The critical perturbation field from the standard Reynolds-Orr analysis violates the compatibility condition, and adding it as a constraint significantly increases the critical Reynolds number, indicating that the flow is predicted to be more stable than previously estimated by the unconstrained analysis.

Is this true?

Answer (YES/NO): NO